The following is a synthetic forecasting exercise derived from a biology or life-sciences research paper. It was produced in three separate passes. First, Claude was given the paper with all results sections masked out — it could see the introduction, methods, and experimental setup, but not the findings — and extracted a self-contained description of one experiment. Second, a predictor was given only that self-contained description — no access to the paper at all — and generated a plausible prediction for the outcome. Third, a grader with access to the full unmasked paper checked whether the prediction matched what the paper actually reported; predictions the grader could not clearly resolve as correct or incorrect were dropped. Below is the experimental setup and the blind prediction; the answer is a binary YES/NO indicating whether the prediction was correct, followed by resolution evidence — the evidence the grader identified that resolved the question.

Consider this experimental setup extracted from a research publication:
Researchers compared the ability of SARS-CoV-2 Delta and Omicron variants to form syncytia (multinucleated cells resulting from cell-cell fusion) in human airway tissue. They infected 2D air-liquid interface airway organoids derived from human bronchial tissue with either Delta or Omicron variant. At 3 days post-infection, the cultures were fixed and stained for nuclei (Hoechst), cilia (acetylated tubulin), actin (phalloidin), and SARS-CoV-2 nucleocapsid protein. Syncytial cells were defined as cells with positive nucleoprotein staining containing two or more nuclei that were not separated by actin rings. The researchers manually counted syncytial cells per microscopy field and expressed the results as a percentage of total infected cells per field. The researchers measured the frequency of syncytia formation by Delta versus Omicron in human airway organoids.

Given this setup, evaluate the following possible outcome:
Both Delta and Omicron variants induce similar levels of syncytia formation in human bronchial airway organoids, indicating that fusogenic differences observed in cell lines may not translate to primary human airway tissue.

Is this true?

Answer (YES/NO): NO